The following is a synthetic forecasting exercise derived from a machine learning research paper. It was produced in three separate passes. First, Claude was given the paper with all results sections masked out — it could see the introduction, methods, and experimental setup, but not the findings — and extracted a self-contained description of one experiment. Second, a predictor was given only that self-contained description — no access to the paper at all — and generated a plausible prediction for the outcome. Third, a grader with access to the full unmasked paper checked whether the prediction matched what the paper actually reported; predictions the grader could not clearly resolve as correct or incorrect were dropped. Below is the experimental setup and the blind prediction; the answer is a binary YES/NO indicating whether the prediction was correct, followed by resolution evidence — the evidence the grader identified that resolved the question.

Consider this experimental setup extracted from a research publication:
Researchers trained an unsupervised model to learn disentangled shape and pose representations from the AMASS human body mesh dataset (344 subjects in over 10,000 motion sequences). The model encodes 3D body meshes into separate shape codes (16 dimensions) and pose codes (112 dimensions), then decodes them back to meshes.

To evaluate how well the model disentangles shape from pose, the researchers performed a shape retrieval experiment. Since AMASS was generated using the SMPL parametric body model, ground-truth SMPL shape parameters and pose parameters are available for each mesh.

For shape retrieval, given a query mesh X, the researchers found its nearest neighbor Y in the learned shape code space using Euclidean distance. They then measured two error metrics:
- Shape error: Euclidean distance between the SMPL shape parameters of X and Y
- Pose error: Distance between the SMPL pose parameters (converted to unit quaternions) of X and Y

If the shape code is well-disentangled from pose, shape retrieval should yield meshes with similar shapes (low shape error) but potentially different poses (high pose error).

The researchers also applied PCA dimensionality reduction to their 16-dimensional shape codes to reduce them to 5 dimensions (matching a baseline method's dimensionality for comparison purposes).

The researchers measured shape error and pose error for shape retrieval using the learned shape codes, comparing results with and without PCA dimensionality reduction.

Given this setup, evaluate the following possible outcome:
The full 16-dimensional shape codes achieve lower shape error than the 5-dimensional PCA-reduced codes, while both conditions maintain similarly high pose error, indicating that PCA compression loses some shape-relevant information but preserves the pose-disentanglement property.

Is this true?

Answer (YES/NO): NO